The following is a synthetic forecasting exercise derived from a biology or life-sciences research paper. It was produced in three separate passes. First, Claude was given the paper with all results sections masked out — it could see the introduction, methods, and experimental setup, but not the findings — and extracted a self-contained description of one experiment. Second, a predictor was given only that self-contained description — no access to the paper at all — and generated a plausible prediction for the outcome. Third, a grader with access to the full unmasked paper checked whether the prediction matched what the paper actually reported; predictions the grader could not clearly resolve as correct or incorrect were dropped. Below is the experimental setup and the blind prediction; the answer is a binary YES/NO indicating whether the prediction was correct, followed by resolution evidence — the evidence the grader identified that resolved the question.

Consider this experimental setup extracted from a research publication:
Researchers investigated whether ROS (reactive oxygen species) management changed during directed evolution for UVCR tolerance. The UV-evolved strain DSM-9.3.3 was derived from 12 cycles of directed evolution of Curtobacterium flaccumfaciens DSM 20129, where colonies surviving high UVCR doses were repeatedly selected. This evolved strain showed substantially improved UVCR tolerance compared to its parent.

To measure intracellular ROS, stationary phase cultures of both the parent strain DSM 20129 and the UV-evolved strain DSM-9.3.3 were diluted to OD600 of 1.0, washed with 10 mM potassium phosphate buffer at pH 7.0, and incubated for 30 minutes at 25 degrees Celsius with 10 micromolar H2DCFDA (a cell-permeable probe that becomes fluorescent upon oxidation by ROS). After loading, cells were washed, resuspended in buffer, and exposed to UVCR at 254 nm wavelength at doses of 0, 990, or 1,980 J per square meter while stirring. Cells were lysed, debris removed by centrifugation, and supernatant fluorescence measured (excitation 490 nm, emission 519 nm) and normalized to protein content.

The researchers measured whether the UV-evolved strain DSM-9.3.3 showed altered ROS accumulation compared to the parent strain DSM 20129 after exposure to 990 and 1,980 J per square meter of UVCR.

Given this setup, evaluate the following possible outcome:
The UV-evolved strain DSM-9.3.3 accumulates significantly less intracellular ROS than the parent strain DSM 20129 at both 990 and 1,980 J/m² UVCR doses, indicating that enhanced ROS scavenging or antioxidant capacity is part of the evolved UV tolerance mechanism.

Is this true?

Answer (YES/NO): NO